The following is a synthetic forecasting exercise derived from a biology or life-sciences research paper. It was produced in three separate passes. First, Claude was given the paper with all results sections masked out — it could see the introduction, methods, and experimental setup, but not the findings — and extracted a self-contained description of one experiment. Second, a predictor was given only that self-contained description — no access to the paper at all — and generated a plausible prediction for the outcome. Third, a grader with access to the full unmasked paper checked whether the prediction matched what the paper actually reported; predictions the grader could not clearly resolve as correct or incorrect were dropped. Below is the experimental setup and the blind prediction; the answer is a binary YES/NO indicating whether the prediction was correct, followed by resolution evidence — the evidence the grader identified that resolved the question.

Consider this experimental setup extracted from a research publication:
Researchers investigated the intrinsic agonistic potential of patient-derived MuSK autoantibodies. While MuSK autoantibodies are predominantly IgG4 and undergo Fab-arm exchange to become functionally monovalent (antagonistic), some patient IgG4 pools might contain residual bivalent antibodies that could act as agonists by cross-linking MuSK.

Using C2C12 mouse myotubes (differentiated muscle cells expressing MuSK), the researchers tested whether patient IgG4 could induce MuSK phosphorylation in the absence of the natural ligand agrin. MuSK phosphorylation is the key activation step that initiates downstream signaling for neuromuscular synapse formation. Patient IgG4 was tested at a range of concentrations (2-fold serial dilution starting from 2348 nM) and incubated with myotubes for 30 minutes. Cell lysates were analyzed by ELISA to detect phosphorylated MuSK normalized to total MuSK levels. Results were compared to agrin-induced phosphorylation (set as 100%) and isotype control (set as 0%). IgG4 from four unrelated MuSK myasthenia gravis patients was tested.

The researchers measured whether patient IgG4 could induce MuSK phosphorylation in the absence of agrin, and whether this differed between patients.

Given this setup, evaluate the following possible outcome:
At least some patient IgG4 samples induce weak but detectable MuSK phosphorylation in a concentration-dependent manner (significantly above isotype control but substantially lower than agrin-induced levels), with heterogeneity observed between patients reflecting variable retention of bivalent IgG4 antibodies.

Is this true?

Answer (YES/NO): NO